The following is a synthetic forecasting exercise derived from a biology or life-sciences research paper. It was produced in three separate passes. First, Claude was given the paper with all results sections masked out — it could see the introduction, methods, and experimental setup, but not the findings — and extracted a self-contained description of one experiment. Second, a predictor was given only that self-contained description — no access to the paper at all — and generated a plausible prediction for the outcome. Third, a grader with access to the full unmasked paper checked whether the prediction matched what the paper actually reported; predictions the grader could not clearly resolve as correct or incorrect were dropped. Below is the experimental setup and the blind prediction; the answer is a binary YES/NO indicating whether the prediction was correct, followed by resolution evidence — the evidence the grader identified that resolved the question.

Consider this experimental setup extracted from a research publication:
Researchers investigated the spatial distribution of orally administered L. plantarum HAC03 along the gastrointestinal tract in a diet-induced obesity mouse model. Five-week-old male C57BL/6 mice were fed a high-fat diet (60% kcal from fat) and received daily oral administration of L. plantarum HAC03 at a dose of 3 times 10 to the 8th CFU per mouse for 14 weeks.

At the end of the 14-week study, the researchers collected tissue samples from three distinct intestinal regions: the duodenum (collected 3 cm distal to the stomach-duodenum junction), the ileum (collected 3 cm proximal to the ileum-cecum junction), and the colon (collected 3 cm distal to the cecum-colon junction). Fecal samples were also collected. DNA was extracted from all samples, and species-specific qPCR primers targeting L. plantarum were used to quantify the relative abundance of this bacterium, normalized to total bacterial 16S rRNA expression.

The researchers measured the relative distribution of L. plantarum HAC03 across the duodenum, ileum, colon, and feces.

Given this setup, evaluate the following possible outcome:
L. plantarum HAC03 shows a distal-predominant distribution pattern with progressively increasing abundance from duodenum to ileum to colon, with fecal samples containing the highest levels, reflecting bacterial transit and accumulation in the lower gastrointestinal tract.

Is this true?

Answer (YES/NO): NO